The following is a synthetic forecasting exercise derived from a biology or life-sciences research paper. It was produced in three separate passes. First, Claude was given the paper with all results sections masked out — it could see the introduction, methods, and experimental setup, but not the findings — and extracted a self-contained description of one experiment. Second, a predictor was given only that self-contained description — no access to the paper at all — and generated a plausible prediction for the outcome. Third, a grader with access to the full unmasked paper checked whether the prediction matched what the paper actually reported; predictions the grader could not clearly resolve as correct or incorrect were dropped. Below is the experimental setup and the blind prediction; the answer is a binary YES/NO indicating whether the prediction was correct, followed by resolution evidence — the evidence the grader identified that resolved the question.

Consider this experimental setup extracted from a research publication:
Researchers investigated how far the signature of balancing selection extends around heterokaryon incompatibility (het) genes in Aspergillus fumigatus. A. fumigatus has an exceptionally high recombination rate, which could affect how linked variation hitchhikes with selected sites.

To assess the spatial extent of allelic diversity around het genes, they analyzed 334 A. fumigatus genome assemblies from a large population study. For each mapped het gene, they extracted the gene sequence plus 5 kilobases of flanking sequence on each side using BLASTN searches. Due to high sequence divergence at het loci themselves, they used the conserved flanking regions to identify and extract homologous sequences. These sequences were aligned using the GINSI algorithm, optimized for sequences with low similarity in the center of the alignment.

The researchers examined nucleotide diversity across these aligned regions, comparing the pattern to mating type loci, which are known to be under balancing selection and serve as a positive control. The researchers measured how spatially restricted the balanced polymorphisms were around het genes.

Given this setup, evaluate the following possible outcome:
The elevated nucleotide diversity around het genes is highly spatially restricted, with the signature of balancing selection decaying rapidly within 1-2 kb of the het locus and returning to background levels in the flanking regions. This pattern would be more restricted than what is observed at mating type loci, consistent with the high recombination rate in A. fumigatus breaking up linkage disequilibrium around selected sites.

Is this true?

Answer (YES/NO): NO